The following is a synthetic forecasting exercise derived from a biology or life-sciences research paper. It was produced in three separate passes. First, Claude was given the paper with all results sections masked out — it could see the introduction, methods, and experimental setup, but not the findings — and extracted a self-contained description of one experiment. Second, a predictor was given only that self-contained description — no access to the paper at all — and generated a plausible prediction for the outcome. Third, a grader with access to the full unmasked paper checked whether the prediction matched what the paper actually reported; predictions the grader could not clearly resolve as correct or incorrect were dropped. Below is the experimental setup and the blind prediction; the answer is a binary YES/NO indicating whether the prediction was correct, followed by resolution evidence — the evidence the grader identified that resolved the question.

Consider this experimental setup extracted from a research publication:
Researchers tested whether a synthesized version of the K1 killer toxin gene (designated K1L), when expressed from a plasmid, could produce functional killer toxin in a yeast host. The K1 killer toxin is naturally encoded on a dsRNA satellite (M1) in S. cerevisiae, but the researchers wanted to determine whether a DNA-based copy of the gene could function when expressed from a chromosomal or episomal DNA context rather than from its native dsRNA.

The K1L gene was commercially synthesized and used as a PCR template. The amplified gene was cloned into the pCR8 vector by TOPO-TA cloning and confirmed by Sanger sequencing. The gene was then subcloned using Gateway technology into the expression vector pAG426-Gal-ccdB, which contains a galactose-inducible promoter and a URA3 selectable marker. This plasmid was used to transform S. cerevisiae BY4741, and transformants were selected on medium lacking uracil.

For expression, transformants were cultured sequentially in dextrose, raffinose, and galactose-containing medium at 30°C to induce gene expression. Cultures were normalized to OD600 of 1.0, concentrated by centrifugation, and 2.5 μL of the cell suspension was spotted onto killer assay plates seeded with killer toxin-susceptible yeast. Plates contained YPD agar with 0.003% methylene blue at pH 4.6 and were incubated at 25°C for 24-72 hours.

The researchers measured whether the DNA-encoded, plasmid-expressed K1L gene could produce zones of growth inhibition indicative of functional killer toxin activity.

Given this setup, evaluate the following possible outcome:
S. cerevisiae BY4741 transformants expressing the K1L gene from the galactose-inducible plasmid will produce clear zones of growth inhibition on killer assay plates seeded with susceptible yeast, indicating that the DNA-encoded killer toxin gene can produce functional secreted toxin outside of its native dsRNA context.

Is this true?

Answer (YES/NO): NO